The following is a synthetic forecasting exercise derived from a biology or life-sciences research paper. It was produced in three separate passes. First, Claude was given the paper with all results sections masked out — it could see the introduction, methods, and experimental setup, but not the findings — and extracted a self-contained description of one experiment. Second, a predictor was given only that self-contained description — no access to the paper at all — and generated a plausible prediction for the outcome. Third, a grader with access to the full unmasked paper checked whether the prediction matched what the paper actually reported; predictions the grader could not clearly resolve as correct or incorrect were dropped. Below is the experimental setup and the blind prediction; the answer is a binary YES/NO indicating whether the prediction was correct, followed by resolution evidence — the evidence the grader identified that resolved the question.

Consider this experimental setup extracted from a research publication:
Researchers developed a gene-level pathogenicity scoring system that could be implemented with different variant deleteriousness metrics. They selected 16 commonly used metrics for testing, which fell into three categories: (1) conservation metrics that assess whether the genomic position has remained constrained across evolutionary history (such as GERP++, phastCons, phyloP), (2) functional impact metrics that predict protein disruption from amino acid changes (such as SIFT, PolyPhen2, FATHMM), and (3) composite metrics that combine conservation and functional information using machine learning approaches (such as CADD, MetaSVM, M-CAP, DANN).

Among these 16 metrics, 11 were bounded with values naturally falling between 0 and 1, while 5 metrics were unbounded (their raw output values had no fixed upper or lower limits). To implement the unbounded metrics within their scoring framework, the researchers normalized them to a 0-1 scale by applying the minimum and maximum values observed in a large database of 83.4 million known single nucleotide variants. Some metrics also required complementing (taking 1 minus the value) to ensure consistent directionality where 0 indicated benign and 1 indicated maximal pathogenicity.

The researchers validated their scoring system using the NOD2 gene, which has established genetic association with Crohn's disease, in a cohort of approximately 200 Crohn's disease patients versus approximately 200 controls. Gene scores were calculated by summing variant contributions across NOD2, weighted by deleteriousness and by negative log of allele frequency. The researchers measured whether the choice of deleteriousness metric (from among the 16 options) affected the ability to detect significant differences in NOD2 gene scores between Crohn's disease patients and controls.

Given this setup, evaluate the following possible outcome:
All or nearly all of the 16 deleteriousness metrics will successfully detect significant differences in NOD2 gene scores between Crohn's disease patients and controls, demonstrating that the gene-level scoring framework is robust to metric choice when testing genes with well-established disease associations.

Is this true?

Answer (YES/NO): YES